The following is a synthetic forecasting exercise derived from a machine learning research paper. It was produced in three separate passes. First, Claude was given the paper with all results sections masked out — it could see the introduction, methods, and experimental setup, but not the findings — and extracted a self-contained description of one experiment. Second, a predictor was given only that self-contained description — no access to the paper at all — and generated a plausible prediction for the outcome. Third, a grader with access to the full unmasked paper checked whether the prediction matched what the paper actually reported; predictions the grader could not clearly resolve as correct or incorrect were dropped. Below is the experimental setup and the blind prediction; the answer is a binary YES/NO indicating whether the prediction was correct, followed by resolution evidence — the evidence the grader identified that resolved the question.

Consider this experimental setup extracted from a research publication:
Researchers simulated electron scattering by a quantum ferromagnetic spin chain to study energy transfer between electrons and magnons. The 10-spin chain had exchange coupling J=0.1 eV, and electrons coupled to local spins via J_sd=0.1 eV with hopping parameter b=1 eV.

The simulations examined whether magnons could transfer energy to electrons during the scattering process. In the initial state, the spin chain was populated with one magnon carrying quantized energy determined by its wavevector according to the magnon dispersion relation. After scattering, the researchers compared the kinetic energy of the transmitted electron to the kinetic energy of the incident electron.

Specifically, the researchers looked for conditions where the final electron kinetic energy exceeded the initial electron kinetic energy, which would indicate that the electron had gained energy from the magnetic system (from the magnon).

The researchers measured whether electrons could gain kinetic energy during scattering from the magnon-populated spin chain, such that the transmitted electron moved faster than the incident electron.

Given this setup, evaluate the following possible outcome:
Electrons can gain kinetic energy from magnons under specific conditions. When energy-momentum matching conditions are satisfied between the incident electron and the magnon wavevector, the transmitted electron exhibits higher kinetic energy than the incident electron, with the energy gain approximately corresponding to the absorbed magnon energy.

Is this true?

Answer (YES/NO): YES